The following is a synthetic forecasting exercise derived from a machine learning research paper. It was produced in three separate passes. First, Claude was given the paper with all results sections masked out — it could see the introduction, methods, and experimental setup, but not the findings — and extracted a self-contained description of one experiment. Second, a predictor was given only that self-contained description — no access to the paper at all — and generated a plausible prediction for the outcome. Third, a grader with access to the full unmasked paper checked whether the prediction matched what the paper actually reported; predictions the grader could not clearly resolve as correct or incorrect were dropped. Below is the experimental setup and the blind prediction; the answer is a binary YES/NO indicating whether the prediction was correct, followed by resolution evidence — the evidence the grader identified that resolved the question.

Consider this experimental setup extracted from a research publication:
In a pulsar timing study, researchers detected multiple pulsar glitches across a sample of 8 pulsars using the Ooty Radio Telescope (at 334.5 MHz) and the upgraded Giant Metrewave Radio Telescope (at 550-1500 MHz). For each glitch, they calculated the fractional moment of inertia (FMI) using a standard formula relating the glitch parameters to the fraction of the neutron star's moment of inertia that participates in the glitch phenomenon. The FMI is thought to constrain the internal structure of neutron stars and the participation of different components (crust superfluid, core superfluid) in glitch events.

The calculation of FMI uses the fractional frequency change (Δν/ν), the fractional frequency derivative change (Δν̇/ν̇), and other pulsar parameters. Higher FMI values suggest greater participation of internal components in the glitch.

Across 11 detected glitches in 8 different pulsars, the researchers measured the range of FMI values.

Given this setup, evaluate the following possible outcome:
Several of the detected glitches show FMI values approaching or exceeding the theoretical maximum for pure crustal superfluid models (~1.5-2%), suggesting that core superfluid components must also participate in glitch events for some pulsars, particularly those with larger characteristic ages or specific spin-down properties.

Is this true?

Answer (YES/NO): YES